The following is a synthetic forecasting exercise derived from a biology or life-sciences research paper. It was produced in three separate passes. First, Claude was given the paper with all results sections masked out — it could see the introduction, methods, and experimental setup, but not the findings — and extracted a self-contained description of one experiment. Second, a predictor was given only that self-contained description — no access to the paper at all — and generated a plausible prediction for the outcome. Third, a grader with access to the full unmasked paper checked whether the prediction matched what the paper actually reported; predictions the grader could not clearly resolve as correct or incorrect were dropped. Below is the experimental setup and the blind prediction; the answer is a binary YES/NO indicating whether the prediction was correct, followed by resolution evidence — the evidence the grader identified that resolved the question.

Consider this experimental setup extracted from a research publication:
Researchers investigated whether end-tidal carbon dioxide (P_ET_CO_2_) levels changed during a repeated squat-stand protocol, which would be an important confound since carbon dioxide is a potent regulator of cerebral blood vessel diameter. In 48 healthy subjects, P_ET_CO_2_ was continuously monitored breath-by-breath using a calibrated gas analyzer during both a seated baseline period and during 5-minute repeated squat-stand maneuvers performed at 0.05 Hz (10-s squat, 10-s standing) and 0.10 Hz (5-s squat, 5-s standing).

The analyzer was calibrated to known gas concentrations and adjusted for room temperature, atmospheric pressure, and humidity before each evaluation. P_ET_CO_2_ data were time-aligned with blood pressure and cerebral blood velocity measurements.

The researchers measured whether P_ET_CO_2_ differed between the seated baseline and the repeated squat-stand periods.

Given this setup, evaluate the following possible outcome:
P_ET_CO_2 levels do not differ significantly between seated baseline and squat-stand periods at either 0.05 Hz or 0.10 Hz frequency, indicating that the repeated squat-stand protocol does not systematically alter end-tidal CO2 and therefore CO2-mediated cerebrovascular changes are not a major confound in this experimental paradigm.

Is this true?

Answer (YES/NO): YES